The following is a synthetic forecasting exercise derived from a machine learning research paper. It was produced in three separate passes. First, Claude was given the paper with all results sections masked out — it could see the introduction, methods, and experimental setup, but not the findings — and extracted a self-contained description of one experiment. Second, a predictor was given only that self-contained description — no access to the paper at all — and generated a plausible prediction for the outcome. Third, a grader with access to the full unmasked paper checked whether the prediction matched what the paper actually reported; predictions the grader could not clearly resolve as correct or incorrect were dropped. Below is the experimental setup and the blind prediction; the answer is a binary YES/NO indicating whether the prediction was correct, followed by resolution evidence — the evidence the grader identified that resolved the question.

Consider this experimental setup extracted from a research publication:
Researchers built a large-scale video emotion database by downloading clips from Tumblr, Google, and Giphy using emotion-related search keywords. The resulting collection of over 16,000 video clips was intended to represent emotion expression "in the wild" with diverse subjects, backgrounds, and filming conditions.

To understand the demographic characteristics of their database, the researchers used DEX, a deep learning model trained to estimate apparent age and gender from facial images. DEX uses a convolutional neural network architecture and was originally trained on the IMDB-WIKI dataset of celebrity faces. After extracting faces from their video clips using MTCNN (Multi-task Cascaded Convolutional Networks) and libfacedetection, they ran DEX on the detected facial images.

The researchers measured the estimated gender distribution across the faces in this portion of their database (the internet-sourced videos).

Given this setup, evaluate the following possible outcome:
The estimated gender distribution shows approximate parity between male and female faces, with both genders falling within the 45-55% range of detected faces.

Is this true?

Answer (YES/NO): NO